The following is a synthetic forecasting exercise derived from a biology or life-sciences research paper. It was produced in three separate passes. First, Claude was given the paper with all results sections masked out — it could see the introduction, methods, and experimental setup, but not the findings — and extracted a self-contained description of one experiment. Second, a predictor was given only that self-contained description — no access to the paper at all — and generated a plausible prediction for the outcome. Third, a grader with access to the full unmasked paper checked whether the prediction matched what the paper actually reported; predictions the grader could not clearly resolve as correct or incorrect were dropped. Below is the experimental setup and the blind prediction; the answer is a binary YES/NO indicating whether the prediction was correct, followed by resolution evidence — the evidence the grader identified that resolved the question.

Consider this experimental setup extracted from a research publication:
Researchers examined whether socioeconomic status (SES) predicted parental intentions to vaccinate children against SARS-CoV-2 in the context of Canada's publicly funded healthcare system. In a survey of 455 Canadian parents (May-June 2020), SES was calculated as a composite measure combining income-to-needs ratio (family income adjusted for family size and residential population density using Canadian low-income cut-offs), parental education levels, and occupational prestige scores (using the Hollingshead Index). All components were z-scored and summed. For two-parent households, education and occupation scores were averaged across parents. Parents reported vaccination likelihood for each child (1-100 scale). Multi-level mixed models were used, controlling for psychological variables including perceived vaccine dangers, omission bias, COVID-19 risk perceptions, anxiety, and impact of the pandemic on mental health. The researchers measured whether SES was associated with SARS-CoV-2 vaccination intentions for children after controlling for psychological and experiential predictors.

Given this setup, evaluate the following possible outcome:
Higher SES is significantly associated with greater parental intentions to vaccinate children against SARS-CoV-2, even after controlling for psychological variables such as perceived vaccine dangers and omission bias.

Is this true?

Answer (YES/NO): NO